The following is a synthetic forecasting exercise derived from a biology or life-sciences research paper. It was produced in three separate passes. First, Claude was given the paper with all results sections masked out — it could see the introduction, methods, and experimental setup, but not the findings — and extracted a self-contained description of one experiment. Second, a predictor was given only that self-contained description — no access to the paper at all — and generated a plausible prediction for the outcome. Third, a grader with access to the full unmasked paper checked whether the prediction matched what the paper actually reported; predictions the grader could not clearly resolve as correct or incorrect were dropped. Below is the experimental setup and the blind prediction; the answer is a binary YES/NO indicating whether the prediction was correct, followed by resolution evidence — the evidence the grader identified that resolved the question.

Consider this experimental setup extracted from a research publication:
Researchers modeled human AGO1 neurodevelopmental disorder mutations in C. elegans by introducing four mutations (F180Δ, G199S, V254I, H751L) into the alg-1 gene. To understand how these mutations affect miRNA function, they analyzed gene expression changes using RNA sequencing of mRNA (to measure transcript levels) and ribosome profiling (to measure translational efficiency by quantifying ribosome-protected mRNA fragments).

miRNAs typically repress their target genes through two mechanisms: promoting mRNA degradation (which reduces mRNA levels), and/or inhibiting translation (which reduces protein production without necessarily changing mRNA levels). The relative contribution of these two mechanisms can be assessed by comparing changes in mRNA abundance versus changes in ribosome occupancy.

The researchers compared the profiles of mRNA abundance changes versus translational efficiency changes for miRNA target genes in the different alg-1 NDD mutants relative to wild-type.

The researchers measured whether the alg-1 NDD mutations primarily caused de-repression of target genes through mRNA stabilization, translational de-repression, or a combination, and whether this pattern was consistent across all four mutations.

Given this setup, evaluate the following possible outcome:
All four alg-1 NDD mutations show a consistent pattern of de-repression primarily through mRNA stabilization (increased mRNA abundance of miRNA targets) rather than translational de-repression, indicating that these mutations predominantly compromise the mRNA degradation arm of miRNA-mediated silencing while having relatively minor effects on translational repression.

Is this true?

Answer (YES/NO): NO